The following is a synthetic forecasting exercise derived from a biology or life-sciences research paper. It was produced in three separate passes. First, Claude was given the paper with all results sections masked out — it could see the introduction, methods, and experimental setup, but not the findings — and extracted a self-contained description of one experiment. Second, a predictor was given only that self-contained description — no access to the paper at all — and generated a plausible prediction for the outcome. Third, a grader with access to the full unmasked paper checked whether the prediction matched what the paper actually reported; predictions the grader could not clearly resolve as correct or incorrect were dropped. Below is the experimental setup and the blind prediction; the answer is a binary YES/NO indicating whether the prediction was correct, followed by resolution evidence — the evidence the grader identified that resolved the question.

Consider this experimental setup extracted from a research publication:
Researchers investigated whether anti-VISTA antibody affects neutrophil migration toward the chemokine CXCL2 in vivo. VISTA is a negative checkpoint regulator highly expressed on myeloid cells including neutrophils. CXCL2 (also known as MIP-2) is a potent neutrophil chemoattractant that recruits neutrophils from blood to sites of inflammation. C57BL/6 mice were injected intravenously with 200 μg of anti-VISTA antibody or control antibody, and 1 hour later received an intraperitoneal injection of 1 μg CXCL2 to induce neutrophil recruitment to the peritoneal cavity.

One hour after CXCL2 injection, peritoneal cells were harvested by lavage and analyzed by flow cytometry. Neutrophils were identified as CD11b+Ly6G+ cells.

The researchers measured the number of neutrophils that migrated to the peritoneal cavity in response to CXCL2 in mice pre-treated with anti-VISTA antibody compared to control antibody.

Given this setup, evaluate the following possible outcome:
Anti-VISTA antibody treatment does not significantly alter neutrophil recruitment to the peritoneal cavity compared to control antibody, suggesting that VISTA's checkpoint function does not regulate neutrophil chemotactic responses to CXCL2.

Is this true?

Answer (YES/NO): NO